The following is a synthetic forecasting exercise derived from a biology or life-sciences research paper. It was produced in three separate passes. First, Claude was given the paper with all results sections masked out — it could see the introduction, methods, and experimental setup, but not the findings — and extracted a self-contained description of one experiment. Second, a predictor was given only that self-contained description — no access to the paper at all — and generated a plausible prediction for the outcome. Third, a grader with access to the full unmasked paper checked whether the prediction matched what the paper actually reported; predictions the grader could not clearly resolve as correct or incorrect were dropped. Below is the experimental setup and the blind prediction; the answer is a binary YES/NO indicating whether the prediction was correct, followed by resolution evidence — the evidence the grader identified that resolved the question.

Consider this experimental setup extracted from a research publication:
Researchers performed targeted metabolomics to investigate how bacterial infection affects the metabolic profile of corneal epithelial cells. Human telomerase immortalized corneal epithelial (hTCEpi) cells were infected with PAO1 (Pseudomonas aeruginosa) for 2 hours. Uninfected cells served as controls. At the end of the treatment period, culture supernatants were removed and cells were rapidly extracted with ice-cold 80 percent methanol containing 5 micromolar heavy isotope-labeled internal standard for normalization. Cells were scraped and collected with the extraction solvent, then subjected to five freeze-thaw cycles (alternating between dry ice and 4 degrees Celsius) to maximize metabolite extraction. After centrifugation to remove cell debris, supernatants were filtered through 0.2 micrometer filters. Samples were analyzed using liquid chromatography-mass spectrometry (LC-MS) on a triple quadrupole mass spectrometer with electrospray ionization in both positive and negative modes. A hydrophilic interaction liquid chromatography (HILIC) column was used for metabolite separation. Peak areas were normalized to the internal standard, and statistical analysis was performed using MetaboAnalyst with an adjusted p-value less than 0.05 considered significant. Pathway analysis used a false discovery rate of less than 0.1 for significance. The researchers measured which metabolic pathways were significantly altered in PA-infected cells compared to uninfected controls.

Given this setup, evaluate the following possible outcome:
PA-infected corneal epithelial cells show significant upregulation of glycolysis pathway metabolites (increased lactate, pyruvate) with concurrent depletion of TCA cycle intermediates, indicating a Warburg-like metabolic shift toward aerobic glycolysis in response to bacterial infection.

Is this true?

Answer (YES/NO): NO